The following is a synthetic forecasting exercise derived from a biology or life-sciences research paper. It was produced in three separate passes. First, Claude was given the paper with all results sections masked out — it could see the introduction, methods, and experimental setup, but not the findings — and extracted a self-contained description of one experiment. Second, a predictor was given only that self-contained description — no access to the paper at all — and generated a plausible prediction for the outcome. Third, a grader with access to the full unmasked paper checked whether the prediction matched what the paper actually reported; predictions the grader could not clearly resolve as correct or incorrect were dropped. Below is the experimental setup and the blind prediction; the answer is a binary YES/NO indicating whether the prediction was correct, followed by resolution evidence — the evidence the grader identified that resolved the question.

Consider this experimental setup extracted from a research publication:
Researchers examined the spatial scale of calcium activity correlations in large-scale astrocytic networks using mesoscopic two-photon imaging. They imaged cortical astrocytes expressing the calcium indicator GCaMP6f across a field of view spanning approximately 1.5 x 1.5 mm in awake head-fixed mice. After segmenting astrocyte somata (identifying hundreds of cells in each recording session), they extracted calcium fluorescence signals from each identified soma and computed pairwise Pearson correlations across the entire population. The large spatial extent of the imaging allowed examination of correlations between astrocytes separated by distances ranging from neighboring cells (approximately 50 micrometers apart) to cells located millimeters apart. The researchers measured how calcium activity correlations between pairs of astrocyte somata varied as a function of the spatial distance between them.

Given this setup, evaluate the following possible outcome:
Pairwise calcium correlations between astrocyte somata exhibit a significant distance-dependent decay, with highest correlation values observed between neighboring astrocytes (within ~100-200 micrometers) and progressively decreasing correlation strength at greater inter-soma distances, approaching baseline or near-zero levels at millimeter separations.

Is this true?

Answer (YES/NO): NO